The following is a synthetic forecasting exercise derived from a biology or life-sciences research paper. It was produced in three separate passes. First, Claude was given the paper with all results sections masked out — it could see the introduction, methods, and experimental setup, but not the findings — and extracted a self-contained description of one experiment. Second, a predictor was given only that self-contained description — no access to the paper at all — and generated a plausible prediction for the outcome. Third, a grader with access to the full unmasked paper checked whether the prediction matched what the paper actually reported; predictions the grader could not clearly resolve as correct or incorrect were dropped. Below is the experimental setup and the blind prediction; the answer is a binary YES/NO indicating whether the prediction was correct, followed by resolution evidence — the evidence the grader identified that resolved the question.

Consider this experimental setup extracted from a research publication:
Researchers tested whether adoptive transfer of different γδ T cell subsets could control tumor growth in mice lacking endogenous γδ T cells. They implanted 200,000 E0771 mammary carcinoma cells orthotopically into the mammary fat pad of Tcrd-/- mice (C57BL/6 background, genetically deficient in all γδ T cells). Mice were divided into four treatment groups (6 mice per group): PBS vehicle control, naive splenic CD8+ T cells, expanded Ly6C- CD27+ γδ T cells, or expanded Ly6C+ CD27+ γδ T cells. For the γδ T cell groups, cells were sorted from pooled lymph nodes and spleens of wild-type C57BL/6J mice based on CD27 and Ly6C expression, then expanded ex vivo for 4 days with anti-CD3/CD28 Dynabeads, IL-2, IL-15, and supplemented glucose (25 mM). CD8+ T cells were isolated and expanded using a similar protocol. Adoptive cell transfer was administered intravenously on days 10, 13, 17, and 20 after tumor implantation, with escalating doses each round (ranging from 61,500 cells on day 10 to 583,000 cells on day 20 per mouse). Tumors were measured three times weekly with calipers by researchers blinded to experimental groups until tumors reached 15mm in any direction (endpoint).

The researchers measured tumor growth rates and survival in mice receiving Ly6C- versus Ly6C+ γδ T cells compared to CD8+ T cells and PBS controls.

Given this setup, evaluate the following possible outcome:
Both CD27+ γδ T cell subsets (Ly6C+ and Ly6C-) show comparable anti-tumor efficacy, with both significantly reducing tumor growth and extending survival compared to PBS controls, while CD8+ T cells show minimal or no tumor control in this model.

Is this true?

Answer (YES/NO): NO